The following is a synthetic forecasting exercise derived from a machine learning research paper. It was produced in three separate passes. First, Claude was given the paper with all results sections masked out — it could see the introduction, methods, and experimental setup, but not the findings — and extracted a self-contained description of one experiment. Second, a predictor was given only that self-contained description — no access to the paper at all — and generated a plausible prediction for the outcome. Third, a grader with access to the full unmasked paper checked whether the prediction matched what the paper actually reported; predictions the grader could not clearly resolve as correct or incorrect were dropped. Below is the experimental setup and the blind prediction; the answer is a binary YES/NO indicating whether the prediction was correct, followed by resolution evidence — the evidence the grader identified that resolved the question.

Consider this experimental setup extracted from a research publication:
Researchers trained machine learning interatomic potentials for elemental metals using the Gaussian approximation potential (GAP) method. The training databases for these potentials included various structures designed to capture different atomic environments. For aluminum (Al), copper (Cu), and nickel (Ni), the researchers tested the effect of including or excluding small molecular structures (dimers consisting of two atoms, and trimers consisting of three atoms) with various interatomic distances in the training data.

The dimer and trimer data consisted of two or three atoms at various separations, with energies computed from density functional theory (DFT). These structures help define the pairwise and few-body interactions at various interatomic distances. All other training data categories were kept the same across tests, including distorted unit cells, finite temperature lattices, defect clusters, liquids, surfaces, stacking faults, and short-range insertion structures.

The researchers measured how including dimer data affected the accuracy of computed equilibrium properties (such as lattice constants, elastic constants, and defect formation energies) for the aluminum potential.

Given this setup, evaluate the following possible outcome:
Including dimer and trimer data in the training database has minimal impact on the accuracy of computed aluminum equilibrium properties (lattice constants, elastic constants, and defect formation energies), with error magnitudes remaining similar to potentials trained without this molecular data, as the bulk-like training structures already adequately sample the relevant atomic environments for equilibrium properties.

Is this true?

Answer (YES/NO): NO